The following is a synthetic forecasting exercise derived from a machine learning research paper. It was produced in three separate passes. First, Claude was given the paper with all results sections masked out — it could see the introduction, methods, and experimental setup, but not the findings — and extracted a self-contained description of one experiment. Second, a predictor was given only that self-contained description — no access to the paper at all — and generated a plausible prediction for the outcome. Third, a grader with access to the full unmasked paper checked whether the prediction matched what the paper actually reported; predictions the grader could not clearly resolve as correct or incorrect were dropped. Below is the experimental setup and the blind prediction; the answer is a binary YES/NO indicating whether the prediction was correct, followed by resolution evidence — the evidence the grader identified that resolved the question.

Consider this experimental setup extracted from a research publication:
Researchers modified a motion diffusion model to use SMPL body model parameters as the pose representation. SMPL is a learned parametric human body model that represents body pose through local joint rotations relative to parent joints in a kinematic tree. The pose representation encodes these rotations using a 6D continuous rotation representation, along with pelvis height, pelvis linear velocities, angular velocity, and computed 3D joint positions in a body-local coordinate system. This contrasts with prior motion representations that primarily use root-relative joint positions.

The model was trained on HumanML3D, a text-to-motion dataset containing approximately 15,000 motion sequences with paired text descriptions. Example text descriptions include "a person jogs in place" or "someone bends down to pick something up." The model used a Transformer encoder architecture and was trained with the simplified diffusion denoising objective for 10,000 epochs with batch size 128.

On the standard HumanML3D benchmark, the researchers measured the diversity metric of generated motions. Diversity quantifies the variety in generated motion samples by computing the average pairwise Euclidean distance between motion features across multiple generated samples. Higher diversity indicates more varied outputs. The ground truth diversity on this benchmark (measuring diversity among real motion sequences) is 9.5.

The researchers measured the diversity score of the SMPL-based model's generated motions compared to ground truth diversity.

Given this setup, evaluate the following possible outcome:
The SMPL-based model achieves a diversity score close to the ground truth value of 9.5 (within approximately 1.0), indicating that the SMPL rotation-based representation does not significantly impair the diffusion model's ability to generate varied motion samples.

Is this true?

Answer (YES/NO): YES